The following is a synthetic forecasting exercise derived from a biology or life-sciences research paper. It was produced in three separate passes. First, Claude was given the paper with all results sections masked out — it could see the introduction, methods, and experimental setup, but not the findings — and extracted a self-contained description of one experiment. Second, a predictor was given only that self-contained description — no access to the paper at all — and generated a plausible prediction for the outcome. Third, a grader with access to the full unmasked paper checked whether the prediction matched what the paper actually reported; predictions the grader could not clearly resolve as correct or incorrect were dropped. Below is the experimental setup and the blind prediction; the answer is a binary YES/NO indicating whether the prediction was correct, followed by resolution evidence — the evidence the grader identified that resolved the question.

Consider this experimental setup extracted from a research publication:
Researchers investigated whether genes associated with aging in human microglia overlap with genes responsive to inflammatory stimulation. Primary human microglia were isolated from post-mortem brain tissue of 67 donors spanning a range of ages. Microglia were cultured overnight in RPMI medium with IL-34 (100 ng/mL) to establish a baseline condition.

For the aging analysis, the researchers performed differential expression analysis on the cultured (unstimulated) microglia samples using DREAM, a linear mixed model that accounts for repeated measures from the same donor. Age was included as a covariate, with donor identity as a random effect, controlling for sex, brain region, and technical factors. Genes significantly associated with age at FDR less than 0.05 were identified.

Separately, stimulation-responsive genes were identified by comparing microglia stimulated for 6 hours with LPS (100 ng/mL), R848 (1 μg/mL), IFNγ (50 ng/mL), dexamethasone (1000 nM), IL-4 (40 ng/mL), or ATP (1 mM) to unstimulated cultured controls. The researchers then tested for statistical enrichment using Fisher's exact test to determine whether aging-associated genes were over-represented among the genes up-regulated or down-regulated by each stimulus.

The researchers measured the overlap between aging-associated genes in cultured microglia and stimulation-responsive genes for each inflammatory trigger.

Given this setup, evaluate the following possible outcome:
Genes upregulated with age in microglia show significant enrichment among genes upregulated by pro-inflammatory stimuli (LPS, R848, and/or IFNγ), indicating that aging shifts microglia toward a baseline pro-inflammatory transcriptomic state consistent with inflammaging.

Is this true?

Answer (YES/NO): YES